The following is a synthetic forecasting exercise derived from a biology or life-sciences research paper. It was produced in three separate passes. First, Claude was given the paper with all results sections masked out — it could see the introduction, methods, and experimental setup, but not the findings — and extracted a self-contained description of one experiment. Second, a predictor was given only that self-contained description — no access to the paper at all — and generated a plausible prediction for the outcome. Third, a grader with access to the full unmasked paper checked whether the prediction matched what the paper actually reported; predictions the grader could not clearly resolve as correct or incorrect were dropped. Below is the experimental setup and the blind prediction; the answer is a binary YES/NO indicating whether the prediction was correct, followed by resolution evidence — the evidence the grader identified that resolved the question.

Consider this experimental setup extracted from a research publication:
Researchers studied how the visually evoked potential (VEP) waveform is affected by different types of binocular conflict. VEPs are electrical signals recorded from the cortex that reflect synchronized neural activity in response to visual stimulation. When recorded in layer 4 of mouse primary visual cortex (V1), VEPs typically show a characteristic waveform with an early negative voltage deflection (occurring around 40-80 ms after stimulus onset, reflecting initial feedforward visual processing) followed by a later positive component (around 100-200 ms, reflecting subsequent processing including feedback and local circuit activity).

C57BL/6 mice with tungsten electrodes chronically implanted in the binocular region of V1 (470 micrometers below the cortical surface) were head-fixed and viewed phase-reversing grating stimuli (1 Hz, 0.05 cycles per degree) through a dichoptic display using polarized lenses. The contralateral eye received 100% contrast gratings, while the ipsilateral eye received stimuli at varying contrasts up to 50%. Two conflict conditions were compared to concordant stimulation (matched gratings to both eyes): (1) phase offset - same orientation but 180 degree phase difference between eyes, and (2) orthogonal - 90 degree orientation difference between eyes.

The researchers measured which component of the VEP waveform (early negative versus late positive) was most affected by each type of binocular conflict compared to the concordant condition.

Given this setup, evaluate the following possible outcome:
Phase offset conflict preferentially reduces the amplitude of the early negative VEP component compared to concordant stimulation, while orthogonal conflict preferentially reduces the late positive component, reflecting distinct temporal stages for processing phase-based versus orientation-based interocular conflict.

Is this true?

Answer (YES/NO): YES